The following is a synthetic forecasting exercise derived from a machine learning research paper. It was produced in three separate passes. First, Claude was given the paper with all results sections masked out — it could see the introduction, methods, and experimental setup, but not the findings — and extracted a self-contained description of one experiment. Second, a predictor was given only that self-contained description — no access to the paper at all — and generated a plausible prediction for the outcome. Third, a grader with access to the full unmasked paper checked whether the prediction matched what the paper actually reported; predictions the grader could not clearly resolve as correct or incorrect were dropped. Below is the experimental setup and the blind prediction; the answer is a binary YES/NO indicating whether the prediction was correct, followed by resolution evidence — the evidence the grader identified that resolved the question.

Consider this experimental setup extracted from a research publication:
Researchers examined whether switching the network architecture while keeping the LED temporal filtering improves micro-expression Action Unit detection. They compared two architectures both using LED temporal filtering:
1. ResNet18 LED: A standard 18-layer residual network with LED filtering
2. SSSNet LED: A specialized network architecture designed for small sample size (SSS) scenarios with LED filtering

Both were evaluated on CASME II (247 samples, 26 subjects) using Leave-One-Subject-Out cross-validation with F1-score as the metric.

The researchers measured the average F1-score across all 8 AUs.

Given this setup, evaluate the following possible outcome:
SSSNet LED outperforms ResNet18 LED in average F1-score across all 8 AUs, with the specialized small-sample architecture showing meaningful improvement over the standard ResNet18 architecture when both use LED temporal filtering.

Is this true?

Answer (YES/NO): NO